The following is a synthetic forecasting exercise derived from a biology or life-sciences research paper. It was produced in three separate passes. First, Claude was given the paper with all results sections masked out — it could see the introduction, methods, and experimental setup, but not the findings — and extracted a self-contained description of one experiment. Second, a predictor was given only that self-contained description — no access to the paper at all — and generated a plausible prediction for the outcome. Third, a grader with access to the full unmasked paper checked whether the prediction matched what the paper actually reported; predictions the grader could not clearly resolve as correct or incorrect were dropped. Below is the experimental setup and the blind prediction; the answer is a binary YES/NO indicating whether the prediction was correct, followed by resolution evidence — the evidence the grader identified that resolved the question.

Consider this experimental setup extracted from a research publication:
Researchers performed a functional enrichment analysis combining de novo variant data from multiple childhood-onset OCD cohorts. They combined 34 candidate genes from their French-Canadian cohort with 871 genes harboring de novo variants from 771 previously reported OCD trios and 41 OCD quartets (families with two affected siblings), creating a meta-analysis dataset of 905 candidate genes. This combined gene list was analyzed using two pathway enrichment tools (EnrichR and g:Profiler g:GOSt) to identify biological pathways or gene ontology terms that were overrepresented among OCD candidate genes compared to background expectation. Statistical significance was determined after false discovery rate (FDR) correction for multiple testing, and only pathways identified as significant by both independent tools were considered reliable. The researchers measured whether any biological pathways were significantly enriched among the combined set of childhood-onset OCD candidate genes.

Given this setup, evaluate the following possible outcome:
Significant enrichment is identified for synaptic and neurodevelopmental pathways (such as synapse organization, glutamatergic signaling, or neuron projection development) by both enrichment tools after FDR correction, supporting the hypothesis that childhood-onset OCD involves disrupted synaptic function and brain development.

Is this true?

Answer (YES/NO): NO